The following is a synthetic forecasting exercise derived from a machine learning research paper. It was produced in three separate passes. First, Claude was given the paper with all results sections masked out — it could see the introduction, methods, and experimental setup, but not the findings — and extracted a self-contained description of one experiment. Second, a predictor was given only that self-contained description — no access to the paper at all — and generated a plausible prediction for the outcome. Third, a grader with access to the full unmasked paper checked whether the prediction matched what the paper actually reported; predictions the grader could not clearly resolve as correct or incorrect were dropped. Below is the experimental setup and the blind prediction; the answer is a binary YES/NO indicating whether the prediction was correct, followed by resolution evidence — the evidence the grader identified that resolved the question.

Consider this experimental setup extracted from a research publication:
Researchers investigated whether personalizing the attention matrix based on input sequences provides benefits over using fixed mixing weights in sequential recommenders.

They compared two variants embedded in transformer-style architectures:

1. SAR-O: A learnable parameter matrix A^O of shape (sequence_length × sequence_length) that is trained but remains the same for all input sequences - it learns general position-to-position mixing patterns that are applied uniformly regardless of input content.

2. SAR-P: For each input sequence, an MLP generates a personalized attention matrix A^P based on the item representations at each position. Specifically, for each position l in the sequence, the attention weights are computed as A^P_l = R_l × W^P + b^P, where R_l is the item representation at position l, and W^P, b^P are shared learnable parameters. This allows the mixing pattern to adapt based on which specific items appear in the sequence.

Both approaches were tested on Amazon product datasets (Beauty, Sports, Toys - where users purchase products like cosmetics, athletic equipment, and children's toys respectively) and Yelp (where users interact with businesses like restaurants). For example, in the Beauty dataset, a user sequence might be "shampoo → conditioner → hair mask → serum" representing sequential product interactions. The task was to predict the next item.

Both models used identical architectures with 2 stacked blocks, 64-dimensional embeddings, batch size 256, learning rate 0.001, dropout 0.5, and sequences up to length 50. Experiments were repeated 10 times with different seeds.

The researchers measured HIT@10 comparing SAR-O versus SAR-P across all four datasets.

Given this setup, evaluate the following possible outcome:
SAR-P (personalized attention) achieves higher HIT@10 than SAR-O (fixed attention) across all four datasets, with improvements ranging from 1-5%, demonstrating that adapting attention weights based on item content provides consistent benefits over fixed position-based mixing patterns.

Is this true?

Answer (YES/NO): NO